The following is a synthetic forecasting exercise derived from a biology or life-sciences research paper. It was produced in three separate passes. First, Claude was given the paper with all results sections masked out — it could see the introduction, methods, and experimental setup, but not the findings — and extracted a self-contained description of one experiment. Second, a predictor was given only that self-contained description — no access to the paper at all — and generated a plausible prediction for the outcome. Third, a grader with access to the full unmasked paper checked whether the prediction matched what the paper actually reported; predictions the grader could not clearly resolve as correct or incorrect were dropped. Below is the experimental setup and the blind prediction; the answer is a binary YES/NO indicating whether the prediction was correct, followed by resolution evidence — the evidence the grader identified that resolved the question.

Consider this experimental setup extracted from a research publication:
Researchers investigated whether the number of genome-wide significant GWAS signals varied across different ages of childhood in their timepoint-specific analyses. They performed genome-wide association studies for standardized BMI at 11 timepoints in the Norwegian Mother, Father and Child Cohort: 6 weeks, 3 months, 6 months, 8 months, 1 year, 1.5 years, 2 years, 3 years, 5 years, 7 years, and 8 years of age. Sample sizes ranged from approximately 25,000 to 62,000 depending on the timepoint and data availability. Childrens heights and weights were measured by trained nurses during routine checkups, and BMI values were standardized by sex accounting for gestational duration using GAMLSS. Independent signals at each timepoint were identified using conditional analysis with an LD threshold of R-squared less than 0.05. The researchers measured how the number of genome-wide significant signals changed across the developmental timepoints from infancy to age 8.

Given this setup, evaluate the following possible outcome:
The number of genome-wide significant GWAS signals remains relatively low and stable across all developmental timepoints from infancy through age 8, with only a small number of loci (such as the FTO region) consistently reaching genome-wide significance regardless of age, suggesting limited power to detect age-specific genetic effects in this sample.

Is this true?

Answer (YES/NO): NO